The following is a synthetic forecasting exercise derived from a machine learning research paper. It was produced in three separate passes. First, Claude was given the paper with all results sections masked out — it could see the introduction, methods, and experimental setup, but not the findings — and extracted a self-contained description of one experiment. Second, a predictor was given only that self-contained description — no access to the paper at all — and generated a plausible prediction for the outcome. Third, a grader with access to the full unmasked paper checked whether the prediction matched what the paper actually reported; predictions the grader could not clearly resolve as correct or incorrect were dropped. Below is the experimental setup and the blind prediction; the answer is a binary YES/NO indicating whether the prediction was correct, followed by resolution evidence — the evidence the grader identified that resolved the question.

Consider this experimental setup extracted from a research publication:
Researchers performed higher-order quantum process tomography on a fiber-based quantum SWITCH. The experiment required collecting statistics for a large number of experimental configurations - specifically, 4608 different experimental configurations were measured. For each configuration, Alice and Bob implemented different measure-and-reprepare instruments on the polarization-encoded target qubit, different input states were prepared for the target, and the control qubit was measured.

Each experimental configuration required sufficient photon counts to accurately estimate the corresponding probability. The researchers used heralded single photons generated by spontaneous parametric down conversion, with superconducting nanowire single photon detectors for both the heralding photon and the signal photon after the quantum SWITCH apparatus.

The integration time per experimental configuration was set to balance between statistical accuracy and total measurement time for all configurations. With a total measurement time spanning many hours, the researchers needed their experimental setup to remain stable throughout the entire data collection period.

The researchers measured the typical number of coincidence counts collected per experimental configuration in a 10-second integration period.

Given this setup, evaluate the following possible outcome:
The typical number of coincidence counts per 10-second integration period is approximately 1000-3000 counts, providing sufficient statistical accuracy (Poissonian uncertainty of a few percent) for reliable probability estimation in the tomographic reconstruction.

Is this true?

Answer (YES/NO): YES